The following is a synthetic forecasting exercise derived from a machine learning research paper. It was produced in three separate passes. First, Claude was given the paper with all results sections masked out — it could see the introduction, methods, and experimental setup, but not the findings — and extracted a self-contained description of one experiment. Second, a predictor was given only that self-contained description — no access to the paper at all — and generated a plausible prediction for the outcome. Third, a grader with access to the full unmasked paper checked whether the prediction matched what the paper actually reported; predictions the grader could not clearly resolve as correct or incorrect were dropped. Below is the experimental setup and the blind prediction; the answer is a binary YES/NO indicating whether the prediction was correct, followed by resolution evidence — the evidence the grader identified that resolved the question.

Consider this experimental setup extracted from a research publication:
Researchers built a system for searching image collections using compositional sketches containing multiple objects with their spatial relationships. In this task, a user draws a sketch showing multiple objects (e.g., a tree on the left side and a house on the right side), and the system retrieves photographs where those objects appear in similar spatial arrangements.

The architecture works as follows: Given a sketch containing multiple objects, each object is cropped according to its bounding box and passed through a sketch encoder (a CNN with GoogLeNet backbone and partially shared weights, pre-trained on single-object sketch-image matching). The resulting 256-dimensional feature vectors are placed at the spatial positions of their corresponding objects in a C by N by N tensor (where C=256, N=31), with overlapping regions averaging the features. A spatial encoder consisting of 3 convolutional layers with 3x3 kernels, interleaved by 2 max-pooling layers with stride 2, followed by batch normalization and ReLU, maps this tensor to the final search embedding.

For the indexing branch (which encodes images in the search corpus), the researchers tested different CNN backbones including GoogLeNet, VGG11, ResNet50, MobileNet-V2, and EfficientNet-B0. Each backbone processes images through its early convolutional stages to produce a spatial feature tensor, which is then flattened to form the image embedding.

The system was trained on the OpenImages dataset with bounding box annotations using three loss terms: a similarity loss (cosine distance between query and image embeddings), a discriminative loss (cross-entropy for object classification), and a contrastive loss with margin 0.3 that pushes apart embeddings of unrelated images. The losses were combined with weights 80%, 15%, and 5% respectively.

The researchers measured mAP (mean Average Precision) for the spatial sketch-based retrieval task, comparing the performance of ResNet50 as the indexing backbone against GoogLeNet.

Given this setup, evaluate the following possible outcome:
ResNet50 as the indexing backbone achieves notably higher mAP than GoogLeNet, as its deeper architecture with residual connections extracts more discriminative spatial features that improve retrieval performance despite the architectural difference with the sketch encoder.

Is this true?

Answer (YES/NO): NO